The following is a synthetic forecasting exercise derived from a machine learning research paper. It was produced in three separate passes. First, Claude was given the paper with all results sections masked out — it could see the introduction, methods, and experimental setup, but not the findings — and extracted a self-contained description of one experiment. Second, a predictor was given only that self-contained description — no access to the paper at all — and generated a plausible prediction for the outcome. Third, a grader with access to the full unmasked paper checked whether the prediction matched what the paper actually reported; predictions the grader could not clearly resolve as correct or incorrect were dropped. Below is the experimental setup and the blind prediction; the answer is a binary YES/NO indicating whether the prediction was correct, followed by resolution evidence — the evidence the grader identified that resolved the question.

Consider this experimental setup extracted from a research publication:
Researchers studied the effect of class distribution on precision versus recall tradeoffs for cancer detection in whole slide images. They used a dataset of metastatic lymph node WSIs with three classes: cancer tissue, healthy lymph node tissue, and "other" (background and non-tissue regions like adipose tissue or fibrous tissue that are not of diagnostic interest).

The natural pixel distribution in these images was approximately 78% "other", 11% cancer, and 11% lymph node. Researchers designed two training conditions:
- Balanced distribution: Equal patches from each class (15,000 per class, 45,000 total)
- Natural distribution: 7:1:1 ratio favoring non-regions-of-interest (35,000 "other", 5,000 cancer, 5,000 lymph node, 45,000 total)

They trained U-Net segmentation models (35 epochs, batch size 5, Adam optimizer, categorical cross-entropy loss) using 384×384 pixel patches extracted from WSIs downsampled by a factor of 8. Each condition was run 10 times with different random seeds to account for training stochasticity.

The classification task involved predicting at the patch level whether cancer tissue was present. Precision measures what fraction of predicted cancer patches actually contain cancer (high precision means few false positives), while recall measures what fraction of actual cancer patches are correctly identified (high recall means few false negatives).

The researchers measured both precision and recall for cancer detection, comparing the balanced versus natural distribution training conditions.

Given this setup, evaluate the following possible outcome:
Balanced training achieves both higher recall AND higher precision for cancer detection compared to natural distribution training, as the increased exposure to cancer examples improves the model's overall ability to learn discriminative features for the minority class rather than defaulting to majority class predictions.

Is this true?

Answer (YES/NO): NO